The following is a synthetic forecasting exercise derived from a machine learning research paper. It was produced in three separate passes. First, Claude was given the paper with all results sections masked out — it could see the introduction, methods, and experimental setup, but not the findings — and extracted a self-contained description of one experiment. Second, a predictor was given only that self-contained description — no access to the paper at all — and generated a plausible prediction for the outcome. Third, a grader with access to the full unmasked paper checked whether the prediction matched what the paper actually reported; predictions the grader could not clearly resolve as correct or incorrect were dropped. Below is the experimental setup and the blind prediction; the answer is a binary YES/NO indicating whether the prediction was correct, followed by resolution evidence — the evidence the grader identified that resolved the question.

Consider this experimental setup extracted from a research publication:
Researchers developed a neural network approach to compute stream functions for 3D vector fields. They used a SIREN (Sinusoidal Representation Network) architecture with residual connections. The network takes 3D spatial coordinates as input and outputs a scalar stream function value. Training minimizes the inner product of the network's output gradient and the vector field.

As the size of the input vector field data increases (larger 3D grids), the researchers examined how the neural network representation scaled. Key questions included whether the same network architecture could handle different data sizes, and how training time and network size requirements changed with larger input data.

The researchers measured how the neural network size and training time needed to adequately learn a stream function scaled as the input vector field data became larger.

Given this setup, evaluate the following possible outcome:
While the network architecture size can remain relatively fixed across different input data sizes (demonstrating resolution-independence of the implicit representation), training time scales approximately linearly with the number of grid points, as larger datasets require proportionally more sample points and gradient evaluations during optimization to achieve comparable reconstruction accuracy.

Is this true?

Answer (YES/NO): NO